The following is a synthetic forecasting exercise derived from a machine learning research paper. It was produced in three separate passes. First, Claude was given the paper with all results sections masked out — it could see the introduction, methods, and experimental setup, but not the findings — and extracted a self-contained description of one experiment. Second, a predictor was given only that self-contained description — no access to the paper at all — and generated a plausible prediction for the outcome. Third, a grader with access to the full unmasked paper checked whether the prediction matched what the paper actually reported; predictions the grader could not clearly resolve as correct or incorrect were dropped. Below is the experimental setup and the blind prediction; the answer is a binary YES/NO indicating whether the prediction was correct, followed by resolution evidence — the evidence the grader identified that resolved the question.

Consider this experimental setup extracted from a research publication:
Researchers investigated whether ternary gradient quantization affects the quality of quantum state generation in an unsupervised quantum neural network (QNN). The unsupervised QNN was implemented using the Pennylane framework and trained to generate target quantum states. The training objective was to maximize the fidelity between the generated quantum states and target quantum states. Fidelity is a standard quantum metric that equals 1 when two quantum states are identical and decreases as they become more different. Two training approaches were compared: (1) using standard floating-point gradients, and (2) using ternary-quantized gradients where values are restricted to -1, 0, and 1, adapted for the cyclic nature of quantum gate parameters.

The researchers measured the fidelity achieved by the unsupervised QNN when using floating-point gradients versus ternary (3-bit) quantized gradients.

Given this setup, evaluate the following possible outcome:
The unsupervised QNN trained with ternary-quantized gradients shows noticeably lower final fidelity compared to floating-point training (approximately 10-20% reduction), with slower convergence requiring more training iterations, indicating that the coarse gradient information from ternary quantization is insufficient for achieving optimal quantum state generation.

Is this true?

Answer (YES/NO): NO